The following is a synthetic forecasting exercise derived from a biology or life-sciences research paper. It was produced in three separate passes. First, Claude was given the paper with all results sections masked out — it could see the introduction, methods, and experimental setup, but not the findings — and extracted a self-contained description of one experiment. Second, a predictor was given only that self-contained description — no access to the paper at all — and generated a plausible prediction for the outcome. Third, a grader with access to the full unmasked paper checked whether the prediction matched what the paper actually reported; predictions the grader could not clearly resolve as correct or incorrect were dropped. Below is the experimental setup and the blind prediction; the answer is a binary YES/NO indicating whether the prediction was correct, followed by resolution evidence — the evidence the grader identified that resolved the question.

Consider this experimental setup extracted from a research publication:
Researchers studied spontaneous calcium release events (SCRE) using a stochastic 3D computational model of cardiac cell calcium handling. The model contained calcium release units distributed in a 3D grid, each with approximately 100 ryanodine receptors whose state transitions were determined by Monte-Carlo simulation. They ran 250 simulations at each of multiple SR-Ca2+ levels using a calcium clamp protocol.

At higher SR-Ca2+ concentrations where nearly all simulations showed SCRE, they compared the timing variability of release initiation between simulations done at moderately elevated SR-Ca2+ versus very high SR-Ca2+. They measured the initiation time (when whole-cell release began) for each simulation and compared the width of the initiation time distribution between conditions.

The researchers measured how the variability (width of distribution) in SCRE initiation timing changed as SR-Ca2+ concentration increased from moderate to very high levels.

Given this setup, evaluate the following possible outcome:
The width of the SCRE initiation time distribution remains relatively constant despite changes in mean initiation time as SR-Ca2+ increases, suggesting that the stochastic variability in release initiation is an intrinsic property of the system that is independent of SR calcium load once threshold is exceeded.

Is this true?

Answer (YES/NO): NO